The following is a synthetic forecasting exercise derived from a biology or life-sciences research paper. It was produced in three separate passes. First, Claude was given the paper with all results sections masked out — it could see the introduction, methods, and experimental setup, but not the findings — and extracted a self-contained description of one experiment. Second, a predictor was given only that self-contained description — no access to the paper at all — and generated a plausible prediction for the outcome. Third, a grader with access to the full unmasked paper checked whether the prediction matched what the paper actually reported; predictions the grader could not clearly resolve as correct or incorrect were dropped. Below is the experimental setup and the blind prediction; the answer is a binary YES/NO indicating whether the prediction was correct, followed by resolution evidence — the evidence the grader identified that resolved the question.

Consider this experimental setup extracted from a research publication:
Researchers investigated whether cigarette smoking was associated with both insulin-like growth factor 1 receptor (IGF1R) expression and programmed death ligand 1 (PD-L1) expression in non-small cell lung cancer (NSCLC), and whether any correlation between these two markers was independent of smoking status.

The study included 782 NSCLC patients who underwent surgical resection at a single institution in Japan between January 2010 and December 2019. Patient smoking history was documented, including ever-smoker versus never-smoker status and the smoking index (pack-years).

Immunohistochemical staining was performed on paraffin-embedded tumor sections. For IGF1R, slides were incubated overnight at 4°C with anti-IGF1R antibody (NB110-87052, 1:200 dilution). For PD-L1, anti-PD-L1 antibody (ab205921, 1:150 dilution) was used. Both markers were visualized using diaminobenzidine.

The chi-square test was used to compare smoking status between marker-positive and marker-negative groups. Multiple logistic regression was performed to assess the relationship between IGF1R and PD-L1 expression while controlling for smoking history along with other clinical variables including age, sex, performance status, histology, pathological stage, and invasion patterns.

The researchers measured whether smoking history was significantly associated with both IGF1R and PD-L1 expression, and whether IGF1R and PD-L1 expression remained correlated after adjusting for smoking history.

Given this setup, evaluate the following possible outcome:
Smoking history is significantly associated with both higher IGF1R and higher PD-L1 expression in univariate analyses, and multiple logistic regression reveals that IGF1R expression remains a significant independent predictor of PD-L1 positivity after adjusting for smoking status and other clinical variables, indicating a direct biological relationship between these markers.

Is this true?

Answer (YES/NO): YES